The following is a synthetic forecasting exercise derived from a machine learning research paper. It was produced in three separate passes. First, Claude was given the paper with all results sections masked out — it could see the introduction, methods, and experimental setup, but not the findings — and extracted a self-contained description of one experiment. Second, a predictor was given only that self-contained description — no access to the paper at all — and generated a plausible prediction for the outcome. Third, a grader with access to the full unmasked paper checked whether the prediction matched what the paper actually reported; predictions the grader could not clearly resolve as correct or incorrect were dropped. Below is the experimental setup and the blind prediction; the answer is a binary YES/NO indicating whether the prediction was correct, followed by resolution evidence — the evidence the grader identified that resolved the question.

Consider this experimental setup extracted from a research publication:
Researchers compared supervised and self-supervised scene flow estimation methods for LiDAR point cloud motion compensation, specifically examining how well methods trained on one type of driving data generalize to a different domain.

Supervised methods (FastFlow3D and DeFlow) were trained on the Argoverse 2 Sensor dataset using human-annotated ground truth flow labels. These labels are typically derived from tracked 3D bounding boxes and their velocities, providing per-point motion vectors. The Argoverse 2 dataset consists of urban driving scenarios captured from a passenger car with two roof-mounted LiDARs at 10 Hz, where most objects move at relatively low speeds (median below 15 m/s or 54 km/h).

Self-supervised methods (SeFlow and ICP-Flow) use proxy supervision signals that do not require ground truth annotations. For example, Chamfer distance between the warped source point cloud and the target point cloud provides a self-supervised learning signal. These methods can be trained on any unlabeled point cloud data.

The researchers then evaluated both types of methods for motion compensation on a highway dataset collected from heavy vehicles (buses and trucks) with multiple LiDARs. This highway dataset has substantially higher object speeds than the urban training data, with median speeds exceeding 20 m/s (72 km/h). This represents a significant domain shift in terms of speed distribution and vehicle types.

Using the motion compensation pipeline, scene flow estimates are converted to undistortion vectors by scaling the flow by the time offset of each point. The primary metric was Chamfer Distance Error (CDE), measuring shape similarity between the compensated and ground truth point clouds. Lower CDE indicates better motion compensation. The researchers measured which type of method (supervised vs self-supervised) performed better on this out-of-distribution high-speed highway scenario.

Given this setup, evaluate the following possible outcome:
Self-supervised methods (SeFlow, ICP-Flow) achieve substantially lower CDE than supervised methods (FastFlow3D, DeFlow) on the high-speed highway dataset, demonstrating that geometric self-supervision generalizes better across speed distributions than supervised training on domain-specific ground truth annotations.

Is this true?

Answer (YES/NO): NO